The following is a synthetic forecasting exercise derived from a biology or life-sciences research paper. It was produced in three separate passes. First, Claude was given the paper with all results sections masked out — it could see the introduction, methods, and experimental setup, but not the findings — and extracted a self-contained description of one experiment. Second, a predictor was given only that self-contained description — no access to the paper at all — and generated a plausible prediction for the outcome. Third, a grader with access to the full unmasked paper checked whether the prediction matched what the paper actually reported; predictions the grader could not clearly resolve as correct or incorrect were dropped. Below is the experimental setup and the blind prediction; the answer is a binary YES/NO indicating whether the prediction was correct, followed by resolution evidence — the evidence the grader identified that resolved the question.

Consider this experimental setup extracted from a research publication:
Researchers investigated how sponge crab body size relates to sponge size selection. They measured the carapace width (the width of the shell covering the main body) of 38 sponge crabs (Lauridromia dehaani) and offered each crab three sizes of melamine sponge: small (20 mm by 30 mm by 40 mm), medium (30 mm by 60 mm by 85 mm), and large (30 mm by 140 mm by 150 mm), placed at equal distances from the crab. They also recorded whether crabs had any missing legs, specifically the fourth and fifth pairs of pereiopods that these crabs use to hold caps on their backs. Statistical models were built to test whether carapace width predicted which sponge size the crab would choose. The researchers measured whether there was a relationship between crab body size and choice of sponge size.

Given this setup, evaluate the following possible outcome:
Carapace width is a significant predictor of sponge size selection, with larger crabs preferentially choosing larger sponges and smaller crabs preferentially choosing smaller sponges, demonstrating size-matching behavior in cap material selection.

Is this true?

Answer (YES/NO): NO